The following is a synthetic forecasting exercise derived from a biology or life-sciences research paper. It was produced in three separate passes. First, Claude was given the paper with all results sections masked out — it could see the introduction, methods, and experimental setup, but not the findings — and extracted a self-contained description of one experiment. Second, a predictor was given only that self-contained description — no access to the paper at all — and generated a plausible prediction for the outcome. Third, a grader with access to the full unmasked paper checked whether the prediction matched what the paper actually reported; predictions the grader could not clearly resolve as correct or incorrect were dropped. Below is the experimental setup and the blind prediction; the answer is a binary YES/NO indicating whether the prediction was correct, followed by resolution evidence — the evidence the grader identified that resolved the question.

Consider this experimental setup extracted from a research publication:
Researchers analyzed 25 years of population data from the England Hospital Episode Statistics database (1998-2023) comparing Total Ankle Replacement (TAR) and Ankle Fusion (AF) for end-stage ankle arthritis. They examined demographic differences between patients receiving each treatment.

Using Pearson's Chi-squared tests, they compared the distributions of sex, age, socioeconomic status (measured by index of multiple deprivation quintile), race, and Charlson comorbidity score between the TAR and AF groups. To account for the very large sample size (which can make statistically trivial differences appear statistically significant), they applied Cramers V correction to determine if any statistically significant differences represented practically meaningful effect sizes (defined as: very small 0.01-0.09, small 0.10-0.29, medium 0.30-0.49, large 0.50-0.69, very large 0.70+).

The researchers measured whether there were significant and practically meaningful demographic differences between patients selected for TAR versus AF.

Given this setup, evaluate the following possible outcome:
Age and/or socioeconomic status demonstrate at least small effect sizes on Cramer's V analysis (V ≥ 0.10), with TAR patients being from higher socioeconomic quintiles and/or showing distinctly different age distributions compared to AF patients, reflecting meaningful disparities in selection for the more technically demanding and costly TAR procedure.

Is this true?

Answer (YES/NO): NO